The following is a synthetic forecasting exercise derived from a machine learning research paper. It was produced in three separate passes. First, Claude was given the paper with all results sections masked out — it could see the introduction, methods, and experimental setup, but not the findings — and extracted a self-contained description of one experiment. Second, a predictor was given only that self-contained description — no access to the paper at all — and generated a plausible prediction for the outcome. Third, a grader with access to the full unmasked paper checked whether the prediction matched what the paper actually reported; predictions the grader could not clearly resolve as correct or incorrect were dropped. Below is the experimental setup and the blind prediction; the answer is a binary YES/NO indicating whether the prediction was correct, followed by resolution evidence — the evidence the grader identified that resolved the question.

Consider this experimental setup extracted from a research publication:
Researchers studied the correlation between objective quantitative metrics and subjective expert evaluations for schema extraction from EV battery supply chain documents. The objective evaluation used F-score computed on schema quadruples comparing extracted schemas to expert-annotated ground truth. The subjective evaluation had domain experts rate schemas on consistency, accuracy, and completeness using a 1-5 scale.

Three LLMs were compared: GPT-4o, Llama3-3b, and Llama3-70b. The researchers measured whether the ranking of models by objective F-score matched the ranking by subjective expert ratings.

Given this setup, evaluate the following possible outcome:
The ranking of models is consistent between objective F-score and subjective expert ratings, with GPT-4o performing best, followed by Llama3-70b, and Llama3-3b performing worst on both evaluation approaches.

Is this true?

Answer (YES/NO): YES